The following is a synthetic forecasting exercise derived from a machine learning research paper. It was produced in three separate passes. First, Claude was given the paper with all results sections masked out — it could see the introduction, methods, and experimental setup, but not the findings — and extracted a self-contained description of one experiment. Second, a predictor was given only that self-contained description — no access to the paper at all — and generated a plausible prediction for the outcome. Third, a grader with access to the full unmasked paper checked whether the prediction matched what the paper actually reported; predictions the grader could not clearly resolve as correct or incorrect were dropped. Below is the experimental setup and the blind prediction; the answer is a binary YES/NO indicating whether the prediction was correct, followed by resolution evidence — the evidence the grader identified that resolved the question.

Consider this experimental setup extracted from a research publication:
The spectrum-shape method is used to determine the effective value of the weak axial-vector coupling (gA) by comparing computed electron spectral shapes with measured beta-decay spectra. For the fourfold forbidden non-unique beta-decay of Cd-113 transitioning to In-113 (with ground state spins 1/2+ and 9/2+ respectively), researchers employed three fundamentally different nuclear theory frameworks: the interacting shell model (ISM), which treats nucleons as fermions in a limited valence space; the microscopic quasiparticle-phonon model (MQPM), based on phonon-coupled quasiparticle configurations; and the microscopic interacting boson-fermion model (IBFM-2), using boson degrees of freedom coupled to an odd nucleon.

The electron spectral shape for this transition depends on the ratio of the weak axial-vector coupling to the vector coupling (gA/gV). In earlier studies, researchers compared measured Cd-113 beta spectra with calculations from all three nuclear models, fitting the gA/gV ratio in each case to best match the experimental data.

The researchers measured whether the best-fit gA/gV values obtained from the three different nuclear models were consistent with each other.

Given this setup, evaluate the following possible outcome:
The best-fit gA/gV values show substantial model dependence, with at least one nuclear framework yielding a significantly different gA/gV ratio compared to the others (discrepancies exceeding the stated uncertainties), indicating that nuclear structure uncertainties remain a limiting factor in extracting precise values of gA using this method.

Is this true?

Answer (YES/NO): NO